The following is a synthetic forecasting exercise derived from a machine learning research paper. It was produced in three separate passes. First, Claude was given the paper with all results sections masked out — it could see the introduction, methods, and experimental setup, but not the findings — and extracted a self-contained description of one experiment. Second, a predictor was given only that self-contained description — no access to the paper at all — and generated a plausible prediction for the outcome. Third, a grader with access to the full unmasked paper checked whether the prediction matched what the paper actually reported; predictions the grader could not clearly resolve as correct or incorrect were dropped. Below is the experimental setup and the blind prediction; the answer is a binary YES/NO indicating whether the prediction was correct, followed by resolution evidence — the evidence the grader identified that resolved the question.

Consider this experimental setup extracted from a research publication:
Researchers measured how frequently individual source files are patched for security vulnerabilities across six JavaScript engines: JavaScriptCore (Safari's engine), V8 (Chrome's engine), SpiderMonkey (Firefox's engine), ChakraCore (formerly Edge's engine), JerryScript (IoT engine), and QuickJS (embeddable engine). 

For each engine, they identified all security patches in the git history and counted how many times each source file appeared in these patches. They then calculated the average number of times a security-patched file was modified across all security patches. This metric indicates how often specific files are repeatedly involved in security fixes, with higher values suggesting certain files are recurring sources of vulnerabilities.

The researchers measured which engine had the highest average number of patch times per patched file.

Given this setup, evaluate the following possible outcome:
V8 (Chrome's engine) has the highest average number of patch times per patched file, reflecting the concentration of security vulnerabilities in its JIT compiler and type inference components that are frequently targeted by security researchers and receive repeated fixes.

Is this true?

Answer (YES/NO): NO